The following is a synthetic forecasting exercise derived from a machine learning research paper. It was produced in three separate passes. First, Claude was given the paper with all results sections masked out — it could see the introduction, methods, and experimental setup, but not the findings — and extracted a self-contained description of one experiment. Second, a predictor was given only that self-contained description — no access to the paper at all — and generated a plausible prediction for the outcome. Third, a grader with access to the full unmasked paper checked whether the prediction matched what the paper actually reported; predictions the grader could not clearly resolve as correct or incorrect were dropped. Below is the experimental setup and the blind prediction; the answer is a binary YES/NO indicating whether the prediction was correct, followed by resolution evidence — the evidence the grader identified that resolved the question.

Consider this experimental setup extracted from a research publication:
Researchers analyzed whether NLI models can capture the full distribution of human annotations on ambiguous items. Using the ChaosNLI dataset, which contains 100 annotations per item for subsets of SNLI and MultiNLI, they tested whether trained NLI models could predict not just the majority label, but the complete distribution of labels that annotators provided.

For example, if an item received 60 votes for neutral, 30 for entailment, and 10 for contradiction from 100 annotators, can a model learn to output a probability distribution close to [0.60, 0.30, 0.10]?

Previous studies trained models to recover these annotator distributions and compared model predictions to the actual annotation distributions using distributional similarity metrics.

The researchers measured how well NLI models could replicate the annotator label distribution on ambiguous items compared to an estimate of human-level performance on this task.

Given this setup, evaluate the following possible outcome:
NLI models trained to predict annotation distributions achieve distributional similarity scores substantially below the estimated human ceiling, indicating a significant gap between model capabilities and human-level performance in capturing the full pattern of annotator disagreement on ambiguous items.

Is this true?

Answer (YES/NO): YES